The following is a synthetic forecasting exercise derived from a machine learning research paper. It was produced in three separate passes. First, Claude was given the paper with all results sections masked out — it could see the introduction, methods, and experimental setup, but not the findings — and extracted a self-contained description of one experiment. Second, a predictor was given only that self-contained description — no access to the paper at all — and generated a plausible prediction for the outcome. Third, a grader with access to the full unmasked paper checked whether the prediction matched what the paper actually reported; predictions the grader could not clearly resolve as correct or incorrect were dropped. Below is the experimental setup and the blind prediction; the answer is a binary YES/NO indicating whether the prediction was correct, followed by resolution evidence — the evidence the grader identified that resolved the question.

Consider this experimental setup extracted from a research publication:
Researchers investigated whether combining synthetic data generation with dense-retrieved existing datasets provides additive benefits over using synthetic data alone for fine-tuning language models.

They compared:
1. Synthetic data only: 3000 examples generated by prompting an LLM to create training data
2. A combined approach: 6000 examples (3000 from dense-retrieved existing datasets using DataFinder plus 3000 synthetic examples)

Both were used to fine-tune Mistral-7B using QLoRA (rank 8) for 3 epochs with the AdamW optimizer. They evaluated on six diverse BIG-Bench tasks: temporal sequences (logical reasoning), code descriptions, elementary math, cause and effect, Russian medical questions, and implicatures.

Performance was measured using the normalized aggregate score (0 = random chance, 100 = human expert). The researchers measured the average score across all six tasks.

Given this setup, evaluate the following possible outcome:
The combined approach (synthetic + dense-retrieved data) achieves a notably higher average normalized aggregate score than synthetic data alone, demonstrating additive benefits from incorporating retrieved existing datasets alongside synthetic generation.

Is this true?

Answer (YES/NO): YES